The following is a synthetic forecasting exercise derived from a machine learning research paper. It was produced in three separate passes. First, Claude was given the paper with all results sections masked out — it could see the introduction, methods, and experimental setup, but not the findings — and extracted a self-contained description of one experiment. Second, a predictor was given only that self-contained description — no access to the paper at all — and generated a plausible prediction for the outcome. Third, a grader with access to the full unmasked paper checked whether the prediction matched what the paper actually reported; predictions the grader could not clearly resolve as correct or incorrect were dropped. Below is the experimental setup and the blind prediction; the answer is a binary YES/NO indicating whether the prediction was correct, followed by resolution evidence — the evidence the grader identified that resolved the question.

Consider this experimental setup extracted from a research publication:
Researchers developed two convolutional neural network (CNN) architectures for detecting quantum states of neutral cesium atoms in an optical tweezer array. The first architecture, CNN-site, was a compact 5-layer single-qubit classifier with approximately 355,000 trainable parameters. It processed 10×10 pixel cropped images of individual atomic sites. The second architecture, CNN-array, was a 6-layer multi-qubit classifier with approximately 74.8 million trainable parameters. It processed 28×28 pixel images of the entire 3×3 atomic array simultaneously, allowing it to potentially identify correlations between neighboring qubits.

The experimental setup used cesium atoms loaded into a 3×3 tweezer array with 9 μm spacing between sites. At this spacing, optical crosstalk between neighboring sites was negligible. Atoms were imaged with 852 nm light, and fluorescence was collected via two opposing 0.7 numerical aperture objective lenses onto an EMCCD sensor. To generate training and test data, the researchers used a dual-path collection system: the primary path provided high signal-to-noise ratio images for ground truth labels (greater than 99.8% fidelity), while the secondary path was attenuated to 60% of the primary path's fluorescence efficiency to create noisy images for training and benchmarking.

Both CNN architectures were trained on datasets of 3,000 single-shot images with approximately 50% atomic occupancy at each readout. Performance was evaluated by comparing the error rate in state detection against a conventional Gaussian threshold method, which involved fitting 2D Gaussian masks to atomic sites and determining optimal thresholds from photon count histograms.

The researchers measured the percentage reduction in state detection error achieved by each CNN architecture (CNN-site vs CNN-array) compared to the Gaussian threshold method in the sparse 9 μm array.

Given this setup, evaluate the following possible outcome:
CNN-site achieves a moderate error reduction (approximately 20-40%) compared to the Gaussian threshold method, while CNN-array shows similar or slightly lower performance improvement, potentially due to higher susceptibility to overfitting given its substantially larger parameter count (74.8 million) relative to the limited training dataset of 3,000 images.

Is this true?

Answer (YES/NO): NO